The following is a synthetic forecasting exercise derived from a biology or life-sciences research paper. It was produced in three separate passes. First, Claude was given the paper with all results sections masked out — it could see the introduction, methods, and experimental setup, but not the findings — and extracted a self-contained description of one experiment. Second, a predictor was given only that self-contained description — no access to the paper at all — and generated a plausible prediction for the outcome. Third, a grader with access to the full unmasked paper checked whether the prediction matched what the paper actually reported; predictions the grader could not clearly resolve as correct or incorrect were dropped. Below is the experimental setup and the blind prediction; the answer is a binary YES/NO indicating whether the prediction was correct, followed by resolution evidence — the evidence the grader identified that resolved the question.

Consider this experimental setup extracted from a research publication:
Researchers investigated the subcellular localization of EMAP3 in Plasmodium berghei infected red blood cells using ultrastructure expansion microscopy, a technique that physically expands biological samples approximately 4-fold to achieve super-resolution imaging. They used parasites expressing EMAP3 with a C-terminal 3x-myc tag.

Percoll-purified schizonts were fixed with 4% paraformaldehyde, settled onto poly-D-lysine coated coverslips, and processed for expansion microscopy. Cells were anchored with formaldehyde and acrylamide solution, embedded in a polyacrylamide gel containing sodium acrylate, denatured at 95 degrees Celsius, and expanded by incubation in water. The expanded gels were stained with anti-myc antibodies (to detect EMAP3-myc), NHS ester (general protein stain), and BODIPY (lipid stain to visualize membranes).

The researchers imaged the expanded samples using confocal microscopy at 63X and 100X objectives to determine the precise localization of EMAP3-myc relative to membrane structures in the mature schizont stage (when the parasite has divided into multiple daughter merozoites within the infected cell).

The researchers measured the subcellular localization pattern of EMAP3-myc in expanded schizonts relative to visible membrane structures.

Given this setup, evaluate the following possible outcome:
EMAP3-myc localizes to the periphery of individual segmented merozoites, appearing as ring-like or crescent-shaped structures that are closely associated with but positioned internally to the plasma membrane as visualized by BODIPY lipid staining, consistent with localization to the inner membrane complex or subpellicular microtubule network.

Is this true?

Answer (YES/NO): NO